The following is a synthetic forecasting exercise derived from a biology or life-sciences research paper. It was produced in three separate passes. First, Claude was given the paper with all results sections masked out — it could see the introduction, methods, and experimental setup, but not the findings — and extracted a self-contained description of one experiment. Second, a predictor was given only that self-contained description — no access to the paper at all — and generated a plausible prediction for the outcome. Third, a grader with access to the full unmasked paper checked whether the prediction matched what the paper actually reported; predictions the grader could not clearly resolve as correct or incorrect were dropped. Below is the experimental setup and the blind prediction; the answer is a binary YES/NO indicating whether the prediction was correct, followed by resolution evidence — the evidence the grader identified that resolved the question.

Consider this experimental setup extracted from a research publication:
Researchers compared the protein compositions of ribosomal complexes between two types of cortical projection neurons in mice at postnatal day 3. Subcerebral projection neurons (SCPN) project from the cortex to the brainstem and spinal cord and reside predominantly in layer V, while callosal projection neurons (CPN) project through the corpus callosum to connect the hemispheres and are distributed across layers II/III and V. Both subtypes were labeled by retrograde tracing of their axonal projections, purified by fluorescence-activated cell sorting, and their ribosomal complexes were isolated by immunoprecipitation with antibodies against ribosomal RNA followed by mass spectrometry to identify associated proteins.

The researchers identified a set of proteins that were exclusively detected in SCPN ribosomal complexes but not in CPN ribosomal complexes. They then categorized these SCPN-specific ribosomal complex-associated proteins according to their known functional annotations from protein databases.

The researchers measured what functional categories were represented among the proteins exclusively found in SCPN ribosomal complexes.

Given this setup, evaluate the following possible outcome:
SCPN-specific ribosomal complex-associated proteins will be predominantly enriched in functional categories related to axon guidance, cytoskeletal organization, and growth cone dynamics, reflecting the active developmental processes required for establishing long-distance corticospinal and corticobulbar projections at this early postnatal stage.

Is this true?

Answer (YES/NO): NO